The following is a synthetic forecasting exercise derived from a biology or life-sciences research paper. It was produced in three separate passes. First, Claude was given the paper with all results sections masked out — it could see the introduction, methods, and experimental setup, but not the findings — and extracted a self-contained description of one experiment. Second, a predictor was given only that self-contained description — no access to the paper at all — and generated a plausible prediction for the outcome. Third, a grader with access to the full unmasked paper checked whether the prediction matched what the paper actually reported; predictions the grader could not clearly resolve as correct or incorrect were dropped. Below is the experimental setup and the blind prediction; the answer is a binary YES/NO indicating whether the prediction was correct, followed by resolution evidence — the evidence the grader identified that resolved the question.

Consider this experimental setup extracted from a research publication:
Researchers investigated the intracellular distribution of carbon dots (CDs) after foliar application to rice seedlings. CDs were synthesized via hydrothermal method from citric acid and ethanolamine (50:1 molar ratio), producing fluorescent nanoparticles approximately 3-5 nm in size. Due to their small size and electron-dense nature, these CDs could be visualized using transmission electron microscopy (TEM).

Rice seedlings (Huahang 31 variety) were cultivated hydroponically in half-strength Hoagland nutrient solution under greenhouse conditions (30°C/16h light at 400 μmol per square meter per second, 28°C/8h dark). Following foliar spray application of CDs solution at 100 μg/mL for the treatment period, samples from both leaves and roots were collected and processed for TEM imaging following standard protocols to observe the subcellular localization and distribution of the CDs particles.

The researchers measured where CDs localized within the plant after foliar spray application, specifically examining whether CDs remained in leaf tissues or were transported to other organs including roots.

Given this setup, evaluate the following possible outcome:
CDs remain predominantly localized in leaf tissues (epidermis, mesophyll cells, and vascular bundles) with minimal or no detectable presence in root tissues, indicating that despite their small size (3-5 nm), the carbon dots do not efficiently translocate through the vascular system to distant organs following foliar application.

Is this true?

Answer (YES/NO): NO